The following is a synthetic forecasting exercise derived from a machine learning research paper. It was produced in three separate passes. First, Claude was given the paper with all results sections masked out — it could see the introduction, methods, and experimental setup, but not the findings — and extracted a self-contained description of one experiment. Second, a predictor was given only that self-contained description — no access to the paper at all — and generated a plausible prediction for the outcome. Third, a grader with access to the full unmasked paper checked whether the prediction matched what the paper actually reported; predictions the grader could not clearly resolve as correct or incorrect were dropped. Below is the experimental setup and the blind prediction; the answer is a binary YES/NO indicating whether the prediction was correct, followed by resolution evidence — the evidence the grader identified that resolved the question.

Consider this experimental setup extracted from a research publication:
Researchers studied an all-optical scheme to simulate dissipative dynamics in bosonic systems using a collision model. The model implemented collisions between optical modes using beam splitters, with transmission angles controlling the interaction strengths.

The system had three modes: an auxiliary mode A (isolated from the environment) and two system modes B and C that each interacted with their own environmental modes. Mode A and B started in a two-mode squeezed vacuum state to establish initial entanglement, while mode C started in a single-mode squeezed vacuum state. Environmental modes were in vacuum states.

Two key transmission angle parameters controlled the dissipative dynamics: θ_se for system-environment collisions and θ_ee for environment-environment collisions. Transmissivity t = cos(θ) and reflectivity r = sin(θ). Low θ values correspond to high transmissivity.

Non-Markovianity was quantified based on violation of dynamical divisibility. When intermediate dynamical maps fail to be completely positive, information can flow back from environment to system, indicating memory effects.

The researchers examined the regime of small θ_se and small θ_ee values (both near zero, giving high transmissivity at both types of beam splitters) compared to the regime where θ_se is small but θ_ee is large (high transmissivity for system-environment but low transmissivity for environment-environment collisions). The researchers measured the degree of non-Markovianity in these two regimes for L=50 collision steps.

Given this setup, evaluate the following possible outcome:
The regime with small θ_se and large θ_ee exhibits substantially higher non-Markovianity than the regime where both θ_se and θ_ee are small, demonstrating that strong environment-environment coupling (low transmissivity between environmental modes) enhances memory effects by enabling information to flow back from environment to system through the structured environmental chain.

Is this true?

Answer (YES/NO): NO